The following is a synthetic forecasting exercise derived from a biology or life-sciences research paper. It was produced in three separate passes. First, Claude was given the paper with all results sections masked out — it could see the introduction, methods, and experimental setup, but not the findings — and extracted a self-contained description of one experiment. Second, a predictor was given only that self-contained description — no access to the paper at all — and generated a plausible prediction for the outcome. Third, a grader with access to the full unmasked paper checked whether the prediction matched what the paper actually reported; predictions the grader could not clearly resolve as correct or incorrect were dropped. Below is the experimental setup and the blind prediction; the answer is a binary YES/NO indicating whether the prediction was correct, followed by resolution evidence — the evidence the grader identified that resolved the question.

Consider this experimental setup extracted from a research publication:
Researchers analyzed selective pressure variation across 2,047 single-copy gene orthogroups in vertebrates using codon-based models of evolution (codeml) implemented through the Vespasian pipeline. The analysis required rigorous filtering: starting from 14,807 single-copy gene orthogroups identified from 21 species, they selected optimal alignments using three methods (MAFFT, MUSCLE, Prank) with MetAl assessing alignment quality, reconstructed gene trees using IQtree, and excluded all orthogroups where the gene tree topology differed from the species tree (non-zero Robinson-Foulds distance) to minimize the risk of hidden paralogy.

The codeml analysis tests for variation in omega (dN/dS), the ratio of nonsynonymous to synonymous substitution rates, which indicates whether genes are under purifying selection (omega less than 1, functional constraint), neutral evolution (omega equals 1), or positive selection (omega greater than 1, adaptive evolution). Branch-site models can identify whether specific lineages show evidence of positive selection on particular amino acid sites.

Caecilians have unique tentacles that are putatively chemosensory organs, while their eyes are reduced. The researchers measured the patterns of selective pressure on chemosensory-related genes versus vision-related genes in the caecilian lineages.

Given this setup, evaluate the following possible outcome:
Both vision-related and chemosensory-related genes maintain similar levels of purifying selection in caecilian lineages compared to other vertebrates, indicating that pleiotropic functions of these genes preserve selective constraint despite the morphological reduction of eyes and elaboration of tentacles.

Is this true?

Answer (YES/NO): NO